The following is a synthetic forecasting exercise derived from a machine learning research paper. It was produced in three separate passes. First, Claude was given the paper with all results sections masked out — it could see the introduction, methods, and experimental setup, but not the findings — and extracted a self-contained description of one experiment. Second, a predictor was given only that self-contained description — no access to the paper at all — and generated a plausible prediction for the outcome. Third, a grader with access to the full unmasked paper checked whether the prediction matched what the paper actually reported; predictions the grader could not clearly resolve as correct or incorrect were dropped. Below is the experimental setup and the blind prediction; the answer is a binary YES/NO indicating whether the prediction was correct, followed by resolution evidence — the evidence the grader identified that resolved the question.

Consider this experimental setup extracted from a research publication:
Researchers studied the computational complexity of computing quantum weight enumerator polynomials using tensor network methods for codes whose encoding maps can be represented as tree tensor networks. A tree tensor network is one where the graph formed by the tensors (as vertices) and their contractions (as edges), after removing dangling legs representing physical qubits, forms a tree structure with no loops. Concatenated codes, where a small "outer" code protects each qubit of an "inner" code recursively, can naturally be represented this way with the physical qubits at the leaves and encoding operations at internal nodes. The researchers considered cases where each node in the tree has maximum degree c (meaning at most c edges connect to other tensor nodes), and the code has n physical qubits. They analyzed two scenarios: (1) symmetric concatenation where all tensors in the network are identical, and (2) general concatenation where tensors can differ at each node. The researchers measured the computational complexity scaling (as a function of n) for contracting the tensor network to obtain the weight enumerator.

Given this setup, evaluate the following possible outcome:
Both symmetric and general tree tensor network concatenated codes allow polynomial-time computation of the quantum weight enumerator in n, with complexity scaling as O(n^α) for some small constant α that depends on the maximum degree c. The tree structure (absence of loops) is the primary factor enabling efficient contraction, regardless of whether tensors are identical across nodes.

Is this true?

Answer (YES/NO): NO